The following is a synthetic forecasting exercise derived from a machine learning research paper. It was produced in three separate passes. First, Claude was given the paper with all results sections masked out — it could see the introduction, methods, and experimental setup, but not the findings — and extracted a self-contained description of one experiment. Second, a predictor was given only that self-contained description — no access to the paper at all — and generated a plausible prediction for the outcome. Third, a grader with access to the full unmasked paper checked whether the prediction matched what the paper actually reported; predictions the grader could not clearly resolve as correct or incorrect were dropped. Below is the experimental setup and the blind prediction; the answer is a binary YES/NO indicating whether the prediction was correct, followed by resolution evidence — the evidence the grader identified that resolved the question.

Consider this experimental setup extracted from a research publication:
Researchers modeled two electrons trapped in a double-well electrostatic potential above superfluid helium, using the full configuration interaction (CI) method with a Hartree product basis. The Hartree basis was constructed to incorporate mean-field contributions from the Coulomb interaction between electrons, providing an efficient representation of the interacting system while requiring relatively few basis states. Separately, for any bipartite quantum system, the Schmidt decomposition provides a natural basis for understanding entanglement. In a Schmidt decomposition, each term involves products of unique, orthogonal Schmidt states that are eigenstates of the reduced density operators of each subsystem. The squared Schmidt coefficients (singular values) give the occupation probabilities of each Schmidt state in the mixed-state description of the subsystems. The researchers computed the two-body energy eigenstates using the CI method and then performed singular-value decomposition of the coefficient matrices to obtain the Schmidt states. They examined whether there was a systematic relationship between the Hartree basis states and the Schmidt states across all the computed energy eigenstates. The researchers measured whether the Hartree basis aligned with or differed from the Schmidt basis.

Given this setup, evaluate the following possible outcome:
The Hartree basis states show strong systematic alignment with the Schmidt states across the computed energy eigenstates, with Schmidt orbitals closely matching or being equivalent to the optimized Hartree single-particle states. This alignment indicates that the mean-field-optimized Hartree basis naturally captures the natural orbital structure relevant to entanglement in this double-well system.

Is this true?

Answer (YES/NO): YES